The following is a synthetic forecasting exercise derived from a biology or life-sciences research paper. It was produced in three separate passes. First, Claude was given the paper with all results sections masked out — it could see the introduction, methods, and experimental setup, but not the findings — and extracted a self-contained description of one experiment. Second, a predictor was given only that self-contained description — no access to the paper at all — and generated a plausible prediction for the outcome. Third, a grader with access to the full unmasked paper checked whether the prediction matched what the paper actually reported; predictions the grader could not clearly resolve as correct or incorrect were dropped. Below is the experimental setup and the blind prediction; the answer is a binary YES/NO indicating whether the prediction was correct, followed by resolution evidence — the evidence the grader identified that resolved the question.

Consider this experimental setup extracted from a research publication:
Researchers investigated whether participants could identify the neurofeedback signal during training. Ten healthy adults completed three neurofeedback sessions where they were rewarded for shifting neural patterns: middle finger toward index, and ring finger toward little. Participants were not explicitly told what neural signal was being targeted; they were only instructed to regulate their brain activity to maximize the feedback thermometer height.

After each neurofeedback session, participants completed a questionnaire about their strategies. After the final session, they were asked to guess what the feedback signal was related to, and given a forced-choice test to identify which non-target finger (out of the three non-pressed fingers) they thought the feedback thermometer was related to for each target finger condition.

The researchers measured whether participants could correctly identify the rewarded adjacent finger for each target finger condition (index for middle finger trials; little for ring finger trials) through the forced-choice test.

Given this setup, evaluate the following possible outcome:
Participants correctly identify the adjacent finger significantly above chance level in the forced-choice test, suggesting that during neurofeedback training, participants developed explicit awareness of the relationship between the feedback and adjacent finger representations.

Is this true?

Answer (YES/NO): NO